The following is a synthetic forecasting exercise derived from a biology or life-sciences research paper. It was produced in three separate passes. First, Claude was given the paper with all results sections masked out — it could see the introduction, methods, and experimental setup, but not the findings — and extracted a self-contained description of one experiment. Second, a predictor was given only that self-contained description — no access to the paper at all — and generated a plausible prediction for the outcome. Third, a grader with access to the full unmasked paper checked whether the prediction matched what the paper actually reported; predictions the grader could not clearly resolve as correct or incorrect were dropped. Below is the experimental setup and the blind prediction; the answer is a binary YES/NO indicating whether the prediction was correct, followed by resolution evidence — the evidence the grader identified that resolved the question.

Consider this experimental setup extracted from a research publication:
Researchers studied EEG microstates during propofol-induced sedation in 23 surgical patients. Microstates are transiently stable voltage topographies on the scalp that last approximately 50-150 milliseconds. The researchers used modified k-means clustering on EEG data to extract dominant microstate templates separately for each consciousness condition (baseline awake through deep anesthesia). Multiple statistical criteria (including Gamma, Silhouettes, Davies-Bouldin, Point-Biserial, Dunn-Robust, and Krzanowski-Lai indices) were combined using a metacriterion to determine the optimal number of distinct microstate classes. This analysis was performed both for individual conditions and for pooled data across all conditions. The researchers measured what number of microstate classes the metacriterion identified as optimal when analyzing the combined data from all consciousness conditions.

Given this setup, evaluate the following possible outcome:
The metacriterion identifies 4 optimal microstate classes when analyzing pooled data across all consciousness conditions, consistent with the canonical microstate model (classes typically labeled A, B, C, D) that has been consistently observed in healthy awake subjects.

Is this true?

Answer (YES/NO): NO